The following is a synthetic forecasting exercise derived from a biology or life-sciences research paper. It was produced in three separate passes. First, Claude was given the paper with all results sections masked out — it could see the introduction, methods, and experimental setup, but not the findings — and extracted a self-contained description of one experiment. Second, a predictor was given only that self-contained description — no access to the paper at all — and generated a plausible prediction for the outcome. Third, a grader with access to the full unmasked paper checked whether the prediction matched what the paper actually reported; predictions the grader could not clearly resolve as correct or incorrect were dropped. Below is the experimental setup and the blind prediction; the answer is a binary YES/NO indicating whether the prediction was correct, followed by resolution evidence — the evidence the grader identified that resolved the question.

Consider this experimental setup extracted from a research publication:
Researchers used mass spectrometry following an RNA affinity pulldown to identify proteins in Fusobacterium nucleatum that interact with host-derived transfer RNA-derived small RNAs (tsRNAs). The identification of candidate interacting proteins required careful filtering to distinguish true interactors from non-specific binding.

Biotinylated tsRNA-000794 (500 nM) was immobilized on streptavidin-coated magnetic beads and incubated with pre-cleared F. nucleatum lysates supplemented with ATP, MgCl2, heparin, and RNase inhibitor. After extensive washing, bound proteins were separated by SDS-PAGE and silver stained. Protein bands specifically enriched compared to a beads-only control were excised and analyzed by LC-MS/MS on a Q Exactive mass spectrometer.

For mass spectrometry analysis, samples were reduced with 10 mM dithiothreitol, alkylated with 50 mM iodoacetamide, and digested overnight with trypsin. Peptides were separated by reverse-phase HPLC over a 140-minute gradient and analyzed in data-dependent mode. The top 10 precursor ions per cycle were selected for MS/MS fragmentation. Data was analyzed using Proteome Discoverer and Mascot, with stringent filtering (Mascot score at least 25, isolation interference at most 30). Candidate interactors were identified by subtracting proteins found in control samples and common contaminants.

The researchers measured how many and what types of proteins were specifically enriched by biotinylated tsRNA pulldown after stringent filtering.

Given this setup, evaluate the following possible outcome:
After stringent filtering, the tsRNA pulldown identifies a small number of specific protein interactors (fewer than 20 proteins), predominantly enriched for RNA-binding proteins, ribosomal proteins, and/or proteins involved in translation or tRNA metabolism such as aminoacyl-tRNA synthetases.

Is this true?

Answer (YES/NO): NO